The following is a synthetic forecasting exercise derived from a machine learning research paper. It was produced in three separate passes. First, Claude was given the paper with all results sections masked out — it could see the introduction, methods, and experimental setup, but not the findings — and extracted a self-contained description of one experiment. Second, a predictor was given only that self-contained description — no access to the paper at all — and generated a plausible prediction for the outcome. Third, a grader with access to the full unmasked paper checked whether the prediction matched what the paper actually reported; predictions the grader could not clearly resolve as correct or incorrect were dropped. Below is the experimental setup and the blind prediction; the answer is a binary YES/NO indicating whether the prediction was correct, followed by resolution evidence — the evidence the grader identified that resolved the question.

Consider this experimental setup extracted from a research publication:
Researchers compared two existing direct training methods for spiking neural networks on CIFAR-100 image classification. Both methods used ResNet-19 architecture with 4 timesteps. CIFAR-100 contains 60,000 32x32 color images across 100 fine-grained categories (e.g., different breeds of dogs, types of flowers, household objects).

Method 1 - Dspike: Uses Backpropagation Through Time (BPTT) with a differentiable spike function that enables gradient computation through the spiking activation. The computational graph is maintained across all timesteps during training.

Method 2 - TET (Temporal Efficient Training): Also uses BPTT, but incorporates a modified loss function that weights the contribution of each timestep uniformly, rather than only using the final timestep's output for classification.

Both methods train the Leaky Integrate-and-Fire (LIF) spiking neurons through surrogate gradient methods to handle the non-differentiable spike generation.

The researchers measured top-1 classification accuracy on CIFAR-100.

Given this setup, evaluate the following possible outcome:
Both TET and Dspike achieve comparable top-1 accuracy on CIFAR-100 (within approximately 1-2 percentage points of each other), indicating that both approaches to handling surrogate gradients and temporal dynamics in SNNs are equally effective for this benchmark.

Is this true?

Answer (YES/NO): YES